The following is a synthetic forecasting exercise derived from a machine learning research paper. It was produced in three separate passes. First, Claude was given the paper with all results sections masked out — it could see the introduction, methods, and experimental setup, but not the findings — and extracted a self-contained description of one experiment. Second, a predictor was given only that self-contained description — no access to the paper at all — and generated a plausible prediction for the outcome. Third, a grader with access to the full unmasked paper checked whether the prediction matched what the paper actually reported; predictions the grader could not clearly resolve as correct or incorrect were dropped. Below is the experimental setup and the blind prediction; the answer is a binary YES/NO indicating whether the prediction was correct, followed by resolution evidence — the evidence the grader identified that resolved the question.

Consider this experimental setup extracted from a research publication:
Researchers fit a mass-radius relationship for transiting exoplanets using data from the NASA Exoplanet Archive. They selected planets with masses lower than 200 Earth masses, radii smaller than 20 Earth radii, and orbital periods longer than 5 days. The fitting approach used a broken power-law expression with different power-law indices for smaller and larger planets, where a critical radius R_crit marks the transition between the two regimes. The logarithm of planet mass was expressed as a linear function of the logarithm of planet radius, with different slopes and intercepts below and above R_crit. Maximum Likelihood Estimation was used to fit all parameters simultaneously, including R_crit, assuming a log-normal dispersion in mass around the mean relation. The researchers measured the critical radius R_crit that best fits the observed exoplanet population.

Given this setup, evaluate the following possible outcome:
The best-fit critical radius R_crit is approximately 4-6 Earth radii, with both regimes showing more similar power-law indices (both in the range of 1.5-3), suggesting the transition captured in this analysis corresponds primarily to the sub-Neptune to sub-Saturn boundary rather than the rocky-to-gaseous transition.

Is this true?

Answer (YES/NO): NO